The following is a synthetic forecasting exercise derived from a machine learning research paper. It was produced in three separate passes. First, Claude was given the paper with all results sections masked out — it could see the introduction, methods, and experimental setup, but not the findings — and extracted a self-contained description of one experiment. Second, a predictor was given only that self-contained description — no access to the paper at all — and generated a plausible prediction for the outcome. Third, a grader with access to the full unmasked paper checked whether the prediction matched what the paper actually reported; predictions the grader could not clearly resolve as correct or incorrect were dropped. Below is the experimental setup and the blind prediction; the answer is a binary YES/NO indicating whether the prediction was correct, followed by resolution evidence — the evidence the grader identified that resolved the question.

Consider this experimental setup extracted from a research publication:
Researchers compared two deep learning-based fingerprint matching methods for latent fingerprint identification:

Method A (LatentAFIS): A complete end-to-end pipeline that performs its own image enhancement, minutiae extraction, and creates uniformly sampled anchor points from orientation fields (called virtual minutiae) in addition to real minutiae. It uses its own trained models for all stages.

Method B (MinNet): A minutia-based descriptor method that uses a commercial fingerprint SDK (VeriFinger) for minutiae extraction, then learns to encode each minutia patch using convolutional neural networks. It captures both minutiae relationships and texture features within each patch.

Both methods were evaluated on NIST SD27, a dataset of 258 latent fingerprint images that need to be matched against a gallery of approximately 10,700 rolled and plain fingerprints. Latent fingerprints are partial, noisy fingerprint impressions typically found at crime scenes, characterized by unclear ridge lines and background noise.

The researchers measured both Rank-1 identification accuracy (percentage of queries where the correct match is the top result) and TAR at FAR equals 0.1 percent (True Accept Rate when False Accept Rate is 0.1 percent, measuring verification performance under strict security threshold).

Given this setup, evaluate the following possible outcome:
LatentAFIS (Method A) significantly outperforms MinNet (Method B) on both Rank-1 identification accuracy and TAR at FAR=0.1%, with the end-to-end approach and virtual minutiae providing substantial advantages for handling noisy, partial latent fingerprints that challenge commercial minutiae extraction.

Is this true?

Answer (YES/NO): NO